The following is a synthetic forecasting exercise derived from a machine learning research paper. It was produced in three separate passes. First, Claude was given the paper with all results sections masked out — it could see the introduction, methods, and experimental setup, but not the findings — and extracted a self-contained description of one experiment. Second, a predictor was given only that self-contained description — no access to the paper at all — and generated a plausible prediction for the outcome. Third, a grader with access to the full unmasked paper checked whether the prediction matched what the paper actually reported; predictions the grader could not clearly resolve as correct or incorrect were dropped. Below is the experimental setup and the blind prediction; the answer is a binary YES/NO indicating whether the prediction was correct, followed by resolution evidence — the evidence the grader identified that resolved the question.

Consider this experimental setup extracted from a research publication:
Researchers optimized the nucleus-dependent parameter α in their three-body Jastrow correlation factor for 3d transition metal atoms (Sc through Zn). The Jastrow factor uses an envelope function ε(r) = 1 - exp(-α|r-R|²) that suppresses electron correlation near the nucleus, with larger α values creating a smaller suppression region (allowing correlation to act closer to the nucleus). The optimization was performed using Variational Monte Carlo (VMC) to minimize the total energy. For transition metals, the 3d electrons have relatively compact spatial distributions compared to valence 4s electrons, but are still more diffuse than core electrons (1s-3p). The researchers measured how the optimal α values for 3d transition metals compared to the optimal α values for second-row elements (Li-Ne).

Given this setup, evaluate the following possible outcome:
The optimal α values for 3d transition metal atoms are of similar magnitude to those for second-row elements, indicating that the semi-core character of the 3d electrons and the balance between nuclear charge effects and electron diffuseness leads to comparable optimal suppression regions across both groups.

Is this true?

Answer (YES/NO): NO